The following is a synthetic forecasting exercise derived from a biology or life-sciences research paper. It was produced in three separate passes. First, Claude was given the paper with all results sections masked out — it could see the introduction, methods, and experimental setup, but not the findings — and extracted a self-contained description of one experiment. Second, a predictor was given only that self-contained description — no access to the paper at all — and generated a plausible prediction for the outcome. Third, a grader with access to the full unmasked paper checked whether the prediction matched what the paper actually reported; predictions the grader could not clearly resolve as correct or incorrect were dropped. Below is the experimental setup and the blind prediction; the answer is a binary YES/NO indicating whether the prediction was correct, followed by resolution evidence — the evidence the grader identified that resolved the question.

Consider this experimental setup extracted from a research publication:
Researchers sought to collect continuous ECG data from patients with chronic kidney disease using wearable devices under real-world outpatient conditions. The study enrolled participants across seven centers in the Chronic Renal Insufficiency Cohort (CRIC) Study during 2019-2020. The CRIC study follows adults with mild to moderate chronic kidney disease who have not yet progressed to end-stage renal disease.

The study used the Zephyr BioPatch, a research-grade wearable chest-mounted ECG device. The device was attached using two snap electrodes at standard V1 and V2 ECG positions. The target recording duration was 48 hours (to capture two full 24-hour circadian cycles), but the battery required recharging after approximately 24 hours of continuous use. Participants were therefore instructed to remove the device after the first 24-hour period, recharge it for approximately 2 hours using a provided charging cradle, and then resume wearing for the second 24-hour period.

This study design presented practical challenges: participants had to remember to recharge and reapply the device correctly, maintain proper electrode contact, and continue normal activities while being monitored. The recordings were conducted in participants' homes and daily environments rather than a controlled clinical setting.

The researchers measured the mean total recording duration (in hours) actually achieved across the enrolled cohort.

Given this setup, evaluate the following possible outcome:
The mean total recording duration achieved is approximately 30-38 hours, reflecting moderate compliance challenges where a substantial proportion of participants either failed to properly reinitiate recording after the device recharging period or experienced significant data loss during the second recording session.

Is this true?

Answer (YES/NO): NO